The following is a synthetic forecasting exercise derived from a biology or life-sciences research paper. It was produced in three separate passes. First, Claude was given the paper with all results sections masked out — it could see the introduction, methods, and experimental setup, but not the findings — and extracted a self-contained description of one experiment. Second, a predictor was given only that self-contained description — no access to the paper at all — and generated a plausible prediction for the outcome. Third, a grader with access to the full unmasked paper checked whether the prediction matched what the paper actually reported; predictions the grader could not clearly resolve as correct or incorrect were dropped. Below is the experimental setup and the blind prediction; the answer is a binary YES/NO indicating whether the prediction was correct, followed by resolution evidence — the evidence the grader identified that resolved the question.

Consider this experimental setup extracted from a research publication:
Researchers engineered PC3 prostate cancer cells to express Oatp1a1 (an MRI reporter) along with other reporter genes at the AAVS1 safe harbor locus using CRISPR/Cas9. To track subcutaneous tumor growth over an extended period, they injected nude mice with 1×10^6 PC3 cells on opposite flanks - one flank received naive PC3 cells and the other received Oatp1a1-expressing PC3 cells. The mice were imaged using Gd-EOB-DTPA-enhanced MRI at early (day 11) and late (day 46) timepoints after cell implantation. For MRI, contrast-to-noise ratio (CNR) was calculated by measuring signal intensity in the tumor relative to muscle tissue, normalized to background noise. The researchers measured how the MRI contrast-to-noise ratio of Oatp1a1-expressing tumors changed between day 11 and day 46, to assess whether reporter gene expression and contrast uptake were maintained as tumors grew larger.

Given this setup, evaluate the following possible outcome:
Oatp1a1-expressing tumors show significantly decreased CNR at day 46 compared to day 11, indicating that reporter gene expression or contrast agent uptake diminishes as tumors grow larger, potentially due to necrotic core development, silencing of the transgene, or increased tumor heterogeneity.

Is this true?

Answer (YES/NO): NO